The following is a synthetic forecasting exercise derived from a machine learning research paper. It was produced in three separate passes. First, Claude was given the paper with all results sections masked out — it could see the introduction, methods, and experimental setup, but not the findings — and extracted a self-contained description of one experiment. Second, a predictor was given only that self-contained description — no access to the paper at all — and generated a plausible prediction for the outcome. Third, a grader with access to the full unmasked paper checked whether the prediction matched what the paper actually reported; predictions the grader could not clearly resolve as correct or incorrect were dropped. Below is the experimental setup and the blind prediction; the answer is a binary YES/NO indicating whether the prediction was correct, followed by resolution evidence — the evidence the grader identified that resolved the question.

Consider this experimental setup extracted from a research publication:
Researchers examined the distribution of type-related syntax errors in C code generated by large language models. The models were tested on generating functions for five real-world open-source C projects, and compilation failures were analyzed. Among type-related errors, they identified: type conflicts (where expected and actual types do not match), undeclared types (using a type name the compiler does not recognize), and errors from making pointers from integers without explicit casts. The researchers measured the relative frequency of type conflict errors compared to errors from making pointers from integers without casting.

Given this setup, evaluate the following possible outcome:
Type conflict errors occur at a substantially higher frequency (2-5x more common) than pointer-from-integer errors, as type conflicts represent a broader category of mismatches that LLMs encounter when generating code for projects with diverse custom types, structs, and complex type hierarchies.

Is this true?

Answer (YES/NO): NO